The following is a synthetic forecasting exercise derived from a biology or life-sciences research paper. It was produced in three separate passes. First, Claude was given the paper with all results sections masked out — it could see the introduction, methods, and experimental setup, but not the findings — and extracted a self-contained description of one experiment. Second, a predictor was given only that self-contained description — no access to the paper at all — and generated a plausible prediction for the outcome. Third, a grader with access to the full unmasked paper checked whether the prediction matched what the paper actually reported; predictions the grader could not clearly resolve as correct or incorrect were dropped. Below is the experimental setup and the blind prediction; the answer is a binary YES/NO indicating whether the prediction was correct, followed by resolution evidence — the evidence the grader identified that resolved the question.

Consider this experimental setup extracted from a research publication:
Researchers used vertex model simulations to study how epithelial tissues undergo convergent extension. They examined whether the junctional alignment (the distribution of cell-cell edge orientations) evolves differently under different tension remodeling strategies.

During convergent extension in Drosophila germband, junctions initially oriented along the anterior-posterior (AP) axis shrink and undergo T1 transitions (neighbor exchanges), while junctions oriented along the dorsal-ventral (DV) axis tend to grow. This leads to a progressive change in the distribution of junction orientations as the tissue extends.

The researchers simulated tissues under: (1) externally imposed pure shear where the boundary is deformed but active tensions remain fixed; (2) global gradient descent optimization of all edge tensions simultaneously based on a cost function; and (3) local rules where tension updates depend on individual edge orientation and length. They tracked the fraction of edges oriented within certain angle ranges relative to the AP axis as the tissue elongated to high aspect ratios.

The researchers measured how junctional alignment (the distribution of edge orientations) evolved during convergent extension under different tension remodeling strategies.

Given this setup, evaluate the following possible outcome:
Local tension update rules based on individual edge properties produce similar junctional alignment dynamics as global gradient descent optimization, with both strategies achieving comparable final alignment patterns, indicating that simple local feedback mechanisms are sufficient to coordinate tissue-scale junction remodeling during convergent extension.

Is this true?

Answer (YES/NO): NO